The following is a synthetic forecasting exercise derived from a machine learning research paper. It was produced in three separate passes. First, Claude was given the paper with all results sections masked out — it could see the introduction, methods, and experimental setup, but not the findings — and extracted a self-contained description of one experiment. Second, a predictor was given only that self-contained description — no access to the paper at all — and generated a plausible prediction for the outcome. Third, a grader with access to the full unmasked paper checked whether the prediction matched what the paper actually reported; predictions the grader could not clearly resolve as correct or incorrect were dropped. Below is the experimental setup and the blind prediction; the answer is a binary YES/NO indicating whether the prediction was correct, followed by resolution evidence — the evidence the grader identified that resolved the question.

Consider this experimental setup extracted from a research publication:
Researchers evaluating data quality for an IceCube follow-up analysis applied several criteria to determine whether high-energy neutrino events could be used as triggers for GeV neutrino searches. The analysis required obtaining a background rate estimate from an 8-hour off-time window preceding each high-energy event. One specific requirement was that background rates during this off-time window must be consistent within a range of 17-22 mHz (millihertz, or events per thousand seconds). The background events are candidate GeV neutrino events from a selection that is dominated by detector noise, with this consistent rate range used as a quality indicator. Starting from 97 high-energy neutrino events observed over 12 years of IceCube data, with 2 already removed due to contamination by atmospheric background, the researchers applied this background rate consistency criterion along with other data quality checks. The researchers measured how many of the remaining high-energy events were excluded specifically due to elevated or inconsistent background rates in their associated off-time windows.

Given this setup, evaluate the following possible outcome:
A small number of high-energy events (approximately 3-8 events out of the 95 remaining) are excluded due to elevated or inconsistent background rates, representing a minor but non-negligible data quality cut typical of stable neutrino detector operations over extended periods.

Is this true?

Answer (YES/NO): NO